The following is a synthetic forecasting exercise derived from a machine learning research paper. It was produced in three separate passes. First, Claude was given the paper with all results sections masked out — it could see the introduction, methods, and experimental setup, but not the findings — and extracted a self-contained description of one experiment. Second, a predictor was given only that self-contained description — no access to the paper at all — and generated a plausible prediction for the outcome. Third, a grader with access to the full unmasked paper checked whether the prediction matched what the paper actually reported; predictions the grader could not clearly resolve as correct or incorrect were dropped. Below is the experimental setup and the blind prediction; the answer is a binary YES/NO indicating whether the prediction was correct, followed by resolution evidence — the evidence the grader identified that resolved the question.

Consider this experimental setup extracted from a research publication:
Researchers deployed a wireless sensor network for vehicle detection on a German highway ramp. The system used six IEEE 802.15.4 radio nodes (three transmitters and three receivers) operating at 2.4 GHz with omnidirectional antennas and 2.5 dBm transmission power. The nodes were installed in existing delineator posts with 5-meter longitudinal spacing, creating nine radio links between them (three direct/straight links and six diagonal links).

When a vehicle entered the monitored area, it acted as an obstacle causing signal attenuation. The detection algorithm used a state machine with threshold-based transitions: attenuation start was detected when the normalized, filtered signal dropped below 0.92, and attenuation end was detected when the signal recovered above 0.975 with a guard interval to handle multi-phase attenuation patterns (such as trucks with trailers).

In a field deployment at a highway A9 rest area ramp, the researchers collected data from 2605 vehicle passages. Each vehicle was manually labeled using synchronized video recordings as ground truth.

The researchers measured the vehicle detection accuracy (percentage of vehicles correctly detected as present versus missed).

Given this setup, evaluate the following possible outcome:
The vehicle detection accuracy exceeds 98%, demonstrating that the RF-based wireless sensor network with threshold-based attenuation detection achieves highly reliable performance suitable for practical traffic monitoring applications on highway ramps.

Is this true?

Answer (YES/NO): YES